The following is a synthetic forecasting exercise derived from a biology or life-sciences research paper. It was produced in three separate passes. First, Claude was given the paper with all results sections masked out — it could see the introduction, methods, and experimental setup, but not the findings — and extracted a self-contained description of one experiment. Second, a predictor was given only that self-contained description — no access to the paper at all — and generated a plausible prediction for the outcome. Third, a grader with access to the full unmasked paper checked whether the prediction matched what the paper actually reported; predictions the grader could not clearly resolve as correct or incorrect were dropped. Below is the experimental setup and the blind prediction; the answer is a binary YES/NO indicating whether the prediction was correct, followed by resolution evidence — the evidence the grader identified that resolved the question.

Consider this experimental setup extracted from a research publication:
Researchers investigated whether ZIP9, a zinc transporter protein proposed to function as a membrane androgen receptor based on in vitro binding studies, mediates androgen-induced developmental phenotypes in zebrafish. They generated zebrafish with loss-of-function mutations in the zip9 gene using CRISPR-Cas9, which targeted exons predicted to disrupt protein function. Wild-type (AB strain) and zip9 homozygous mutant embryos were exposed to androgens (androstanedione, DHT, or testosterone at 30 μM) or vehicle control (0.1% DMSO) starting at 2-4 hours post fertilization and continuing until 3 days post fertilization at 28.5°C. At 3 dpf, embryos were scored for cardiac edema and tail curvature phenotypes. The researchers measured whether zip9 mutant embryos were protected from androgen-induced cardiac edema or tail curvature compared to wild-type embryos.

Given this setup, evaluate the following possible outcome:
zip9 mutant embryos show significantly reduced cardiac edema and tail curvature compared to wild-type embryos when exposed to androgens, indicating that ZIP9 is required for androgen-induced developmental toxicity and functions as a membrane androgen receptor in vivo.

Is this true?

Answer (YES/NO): NO